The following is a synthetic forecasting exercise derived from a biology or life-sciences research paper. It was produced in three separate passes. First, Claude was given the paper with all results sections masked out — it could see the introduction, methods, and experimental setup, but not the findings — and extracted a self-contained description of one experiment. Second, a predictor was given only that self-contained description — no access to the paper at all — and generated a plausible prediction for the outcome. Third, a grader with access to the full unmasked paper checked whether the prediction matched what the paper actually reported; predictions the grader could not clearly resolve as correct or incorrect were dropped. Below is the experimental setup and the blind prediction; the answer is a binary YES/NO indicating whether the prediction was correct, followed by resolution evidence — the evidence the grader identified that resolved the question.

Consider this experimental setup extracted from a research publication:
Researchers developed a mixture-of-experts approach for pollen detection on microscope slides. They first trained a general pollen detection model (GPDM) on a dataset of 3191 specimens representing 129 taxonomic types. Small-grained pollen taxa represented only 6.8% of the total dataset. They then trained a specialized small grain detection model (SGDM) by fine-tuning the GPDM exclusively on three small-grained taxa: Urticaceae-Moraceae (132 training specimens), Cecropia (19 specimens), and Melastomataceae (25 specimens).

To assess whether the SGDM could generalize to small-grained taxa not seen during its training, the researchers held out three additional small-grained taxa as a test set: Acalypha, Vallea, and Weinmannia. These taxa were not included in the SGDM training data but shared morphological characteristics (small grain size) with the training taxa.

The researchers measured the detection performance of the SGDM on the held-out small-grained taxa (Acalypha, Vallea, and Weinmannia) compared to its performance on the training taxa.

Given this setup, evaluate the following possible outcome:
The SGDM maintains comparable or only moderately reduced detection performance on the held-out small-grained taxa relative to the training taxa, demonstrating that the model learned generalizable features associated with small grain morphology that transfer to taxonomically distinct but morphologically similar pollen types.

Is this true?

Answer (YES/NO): YES